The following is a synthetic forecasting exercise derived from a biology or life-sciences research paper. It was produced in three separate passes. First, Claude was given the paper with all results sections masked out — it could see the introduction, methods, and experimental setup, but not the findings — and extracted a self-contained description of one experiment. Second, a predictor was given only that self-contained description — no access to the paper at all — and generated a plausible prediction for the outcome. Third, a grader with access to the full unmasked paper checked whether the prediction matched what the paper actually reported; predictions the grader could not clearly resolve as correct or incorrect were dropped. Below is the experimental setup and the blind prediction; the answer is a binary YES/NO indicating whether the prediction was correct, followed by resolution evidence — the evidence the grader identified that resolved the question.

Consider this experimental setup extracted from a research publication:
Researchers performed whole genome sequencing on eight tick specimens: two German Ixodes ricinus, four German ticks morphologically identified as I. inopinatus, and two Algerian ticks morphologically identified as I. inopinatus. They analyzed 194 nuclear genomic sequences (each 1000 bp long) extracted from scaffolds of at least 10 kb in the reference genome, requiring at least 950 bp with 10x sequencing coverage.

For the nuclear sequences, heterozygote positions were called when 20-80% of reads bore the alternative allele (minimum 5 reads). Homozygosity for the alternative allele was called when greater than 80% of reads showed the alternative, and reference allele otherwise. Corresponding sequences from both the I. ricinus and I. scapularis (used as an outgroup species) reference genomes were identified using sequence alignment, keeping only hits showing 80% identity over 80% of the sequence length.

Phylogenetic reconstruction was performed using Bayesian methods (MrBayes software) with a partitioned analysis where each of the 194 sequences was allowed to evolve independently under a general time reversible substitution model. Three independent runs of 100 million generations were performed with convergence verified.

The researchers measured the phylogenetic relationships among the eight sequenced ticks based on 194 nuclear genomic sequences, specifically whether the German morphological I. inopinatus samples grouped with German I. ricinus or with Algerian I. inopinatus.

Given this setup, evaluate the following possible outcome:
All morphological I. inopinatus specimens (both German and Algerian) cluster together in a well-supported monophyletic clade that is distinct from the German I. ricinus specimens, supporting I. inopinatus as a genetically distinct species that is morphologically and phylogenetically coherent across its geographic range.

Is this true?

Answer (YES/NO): NO